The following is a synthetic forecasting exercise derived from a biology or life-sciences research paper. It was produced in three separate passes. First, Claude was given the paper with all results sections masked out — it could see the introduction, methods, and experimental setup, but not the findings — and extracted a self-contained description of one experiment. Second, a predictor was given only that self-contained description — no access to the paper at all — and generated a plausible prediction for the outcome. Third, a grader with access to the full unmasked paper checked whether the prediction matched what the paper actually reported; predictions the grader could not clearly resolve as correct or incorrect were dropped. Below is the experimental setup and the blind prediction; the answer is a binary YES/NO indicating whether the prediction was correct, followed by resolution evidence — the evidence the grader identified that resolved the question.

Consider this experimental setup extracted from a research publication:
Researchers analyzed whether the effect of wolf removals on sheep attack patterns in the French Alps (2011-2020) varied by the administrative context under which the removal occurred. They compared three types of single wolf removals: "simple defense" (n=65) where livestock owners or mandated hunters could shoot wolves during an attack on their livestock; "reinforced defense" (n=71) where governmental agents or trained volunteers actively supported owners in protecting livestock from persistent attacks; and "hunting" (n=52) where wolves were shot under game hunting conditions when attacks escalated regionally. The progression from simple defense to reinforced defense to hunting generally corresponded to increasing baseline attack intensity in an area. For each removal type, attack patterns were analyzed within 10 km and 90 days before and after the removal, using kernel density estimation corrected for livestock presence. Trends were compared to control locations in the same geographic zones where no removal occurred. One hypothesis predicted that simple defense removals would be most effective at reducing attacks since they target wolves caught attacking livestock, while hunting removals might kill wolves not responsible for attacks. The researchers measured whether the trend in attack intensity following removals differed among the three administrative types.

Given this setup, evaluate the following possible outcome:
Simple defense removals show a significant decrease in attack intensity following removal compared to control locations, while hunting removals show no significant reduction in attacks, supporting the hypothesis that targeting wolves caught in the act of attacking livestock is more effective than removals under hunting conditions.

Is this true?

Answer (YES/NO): NO